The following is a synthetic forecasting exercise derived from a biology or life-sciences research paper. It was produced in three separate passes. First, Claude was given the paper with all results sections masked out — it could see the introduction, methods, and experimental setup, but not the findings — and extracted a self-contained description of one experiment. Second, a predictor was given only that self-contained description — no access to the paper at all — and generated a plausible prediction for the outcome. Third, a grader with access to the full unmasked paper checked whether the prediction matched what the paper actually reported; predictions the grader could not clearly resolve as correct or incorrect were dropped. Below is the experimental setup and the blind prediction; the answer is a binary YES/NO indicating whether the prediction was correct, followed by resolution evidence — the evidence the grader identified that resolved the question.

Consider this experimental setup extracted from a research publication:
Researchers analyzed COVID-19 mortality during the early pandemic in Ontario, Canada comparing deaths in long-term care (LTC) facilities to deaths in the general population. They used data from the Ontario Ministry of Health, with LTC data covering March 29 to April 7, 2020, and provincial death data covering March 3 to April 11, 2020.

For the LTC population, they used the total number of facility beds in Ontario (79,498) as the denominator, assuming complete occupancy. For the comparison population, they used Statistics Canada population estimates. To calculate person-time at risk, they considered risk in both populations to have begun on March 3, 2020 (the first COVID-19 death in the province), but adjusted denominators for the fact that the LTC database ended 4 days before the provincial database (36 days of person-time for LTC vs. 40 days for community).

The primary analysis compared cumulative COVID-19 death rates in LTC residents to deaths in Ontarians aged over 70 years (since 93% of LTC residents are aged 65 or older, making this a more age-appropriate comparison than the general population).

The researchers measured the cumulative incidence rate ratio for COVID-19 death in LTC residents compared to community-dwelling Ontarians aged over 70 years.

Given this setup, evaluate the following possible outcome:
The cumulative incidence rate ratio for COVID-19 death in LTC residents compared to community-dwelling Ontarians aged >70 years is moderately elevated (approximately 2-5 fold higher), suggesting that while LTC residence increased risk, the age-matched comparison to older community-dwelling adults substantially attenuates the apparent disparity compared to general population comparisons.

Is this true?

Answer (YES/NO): NO